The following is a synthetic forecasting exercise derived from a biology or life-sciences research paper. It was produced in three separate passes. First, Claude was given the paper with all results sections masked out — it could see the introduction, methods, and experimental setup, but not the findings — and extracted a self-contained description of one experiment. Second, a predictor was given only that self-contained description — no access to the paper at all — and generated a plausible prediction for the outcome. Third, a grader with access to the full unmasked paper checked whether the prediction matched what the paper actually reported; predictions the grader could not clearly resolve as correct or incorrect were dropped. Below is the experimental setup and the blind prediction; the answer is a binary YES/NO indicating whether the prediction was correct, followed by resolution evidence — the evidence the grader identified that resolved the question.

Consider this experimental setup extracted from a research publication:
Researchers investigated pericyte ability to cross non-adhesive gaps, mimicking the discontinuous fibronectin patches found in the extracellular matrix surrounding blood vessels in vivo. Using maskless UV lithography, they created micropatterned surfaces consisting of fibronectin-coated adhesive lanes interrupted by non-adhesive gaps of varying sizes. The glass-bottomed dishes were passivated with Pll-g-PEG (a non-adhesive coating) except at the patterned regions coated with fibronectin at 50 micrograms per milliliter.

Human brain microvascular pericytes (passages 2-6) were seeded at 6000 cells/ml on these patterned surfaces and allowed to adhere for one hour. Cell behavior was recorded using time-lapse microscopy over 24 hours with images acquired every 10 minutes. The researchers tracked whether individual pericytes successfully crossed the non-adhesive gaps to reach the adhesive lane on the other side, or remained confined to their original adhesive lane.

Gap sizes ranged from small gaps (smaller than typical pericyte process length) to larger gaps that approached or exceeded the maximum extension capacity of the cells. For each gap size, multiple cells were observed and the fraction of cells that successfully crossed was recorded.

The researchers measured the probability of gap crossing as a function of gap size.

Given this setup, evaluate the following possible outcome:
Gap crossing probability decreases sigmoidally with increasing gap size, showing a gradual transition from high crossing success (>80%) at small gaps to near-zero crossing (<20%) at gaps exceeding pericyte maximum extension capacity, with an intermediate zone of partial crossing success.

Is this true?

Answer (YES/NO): NO